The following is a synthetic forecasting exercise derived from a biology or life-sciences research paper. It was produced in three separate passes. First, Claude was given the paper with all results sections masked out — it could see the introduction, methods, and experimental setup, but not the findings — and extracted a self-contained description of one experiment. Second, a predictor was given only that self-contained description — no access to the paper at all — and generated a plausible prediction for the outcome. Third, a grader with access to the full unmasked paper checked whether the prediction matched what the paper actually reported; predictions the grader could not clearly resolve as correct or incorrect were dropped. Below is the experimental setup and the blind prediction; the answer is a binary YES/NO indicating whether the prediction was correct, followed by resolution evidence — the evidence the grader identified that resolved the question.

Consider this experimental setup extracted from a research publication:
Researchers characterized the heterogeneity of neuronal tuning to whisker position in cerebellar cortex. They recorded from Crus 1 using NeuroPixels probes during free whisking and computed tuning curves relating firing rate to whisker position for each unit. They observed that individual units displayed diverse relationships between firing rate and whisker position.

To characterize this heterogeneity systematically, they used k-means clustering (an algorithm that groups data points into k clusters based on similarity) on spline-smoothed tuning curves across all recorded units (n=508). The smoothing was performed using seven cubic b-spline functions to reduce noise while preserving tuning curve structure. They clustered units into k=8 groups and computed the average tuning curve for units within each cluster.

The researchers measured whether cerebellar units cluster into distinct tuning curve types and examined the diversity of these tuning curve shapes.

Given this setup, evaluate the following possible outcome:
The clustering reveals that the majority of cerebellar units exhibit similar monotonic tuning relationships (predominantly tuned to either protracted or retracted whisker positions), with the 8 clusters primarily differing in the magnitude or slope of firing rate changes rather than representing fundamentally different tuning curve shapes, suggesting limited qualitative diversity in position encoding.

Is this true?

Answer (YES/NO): NO